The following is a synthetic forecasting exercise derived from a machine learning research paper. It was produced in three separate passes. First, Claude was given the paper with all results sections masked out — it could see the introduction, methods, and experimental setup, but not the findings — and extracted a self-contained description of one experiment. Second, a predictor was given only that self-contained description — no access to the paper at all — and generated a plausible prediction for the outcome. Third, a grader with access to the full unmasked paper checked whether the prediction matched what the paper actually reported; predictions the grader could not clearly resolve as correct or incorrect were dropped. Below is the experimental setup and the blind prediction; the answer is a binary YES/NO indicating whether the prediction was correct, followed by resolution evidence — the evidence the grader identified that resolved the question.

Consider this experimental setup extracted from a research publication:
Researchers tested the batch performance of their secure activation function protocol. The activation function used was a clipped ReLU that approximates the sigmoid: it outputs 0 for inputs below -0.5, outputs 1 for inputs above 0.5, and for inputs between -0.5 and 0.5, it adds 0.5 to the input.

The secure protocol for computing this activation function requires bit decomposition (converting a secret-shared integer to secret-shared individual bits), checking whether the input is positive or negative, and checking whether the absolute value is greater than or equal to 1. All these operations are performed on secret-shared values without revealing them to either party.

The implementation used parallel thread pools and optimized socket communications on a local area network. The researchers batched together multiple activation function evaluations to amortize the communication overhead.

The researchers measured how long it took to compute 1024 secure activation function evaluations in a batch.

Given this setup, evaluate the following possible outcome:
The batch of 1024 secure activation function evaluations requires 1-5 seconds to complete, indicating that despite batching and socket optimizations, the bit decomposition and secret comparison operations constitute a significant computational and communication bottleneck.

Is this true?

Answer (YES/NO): NO